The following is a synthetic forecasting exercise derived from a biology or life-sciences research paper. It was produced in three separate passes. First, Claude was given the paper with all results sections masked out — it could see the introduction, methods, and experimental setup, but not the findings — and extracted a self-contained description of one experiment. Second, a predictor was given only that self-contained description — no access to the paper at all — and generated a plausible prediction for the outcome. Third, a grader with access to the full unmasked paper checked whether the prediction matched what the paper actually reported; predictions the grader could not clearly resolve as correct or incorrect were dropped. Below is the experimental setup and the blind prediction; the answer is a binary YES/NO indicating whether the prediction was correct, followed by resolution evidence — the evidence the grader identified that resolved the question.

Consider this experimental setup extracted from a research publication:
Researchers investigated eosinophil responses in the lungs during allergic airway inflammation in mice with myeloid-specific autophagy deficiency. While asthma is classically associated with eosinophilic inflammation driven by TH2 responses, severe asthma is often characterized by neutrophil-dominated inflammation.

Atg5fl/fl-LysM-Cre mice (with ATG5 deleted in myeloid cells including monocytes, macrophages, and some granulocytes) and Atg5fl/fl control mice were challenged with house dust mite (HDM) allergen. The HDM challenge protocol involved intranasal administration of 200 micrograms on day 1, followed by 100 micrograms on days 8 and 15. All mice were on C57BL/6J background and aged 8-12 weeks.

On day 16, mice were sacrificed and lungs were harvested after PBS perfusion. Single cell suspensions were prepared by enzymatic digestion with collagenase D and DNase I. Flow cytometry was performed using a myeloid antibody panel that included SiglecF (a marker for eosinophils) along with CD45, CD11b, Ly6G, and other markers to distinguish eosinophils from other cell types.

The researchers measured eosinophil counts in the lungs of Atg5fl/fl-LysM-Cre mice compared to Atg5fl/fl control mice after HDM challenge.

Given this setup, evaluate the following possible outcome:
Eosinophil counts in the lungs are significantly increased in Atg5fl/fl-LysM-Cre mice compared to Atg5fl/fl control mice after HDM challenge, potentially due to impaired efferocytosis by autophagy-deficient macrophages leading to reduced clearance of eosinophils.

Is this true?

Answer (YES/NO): NO